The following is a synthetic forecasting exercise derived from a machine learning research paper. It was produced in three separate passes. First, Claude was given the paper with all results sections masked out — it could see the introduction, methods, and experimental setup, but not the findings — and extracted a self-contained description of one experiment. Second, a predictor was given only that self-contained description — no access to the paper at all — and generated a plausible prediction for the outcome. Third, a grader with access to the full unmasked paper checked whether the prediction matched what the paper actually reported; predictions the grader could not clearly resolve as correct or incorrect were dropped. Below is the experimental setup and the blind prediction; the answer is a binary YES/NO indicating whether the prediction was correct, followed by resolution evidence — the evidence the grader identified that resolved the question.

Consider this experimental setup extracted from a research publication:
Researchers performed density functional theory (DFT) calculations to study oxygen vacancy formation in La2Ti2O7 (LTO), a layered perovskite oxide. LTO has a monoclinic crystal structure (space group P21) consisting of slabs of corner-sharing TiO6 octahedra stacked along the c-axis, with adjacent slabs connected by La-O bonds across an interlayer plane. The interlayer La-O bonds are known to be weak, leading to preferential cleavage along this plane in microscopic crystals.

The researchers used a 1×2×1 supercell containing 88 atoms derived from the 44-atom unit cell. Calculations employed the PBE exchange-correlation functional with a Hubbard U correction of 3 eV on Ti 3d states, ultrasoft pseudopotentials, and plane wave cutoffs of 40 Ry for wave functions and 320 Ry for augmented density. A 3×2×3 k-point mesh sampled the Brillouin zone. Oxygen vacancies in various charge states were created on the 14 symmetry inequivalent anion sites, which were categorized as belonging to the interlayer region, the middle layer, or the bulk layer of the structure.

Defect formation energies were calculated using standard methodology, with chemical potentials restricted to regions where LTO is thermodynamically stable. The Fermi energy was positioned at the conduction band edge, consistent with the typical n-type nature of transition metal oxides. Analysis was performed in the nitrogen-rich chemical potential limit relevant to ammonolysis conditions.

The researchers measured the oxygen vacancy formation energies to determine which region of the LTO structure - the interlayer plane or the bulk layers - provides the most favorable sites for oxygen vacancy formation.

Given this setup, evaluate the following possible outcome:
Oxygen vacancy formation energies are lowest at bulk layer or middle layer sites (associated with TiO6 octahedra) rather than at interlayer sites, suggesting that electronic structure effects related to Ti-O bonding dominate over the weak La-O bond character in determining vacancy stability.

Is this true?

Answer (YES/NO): YES